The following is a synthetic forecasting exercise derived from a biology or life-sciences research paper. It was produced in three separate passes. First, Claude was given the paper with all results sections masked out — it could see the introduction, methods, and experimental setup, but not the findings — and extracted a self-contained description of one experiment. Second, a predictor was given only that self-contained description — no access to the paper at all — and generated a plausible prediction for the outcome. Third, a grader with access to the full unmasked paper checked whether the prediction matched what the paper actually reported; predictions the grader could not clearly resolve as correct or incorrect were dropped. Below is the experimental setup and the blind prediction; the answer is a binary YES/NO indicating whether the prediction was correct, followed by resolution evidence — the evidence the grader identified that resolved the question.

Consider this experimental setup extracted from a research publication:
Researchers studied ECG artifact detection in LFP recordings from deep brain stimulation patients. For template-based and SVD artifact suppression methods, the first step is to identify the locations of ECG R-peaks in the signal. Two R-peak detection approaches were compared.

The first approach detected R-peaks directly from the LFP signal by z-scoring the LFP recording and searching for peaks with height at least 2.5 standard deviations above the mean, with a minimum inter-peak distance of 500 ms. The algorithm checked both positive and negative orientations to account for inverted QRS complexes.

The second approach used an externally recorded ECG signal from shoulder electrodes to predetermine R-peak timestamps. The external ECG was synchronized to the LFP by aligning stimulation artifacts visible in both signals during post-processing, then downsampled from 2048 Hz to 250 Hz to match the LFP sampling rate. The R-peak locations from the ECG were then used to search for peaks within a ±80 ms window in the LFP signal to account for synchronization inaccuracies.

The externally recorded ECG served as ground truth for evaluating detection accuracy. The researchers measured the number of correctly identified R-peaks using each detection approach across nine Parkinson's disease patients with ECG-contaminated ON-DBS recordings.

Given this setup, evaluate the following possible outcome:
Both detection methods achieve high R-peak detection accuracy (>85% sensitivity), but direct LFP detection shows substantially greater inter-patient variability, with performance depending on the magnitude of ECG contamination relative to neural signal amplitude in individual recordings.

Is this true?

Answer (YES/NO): NO